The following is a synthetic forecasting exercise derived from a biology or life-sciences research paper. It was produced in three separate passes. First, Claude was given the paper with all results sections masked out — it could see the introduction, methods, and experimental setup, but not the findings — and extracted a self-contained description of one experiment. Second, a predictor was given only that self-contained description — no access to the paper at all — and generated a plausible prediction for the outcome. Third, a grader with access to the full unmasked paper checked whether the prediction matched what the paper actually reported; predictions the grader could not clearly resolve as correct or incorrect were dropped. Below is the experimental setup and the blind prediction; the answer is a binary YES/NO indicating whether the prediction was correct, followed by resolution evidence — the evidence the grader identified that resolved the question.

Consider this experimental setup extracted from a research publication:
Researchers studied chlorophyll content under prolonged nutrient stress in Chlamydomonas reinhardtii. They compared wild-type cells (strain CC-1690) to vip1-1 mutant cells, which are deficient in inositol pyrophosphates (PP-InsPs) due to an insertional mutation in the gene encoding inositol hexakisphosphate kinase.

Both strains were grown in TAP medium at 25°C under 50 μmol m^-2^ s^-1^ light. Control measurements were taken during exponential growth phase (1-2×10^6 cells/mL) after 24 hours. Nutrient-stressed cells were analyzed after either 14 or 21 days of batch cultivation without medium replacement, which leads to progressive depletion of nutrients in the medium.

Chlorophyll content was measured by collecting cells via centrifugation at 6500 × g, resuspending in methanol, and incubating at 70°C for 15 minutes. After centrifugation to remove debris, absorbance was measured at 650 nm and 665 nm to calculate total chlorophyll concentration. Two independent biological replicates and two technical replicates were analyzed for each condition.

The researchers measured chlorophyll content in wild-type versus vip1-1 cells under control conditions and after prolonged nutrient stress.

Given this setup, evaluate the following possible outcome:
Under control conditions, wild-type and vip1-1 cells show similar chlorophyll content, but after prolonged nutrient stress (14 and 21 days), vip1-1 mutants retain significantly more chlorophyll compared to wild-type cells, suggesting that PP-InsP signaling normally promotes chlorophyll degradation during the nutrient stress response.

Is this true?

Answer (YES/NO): YES